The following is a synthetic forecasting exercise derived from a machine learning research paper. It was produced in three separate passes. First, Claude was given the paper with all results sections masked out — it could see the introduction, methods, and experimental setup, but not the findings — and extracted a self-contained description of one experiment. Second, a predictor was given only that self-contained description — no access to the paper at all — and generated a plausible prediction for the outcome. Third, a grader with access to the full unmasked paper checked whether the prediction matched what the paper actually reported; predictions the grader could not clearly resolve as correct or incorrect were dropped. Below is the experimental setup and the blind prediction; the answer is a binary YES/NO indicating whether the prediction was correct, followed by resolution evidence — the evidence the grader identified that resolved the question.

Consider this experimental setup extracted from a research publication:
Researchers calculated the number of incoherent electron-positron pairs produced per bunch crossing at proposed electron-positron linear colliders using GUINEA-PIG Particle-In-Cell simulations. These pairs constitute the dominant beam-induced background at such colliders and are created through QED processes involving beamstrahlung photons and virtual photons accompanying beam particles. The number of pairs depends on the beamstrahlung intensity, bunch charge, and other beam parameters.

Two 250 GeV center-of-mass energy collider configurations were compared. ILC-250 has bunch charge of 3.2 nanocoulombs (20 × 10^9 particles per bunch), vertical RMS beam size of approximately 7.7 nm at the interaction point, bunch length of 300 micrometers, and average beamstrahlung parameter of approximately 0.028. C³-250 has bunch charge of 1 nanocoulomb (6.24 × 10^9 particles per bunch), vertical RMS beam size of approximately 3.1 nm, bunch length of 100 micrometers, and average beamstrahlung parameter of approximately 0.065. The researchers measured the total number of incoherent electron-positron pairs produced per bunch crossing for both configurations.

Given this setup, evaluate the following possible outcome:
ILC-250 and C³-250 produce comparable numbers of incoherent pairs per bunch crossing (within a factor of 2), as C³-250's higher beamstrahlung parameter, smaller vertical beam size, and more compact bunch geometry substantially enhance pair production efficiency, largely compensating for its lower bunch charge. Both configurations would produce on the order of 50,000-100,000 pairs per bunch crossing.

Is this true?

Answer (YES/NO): NO